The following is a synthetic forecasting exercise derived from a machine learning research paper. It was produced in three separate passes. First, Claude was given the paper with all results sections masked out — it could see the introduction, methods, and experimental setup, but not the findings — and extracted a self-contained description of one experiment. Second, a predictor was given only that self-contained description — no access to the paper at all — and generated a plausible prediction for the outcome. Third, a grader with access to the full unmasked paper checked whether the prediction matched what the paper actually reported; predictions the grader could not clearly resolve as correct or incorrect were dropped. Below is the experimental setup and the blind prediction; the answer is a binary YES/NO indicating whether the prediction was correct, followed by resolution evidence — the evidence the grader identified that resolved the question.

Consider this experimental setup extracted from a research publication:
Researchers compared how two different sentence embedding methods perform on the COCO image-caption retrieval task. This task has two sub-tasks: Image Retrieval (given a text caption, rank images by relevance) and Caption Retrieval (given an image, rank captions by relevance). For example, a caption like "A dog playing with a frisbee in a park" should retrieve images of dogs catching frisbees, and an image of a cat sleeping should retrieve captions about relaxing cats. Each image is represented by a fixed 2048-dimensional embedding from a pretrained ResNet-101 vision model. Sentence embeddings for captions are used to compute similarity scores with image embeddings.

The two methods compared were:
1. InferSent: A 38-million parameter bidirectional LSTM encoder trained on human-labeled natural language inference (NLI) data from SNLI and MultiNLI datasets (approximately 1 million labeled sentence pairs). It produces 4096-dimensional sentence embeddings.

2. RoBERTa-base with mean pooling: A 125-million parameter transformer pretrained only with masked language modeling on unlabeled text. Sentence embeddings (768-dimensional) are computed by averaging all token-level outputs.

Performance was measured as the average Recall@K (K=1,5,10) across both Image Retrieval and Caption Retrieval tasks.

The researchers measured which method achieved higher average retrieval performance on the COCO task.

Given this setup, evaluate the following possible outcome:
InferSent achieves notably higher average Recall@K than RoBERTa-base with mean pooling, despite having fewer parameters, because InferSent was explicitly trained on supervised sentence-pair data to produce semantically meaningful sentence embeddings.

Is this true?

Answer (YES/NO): YES